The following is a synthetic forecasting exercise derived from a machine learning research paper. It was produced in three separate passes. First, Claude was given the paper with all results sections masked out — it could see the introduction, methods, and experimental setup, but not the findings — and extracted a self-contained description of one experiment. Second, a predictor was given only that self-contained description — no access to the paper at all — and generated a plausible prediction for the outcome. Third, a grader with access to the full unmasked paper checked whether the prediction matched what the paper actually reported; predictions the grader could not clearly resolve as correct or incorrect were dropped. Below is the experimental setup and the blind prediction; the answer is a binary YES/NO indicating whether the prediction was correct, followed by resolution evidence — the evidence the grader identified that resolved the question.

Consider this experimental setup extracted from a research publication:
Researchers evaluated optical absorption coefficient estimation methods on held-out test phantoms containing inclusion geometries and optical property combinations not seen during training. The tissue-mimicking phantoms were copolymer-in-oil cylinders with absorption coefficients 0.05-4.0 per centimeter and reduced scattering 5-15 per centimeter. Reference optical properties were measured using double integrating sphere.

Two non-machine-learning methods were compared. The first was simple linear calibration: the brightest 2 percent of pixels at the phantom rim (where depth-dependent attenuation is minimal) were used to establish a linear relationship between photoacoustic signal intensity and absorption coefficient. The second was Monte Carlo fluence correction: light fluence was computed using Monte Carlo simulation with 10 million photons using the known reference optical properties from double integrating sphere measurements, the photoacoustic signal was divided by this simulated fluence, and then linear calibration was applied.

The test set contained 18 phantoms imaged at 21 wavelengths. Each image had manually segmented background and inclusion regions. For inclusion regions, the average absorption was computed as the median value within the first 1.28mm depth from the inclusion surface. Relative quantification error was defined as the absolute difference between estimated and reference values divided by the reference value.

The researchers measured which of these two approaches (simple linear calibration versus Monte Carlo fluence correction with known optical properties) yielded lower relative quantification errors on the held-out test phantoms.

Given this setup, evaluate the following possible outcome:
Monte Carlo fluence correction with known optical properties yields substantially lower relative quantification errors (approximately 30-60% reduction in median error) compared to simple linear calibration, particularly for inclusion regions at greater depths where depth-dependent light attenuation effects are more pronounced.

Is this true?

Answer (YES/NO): NO